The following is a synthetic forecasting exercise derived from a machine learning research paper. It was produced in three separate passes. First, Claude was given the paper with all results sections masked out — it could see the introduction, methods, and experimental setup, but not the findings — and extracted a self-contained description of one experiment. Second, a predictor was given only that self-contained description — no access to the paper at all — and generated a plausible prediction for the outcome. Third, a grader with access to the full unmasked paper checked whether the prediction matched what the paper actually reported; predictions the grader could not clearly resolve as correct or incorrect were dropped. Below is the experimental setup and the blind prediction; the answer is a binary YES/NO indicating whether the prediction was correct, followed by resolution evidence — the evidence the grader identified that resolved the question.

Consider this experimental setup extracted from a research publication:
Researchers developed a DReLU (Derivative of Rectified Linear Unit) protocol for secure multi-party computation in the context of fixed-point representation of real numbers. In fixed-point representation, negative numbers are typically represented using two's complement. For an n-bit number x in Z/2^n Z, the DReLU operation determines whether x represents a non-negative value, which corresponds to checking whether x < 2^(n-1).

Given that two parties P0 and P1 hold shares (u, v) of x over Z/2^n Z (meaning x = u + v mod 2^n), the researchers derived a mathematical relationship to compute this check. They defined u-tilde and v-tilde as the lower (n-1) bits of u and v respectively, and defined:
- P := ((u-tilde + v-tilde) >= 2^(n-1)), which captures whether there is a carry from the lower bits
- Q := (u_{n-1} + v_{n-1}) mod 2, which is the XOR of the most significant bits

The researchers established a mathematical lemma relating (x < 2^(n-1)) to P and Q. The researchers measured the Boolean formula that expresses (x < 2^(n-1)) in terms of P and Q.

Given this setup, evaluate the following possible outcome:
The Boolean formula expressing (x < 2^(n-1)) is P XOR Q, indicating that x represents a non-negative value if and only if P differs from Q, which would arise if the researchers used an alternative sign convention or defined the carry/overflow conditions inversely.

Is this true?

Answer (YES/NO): NO